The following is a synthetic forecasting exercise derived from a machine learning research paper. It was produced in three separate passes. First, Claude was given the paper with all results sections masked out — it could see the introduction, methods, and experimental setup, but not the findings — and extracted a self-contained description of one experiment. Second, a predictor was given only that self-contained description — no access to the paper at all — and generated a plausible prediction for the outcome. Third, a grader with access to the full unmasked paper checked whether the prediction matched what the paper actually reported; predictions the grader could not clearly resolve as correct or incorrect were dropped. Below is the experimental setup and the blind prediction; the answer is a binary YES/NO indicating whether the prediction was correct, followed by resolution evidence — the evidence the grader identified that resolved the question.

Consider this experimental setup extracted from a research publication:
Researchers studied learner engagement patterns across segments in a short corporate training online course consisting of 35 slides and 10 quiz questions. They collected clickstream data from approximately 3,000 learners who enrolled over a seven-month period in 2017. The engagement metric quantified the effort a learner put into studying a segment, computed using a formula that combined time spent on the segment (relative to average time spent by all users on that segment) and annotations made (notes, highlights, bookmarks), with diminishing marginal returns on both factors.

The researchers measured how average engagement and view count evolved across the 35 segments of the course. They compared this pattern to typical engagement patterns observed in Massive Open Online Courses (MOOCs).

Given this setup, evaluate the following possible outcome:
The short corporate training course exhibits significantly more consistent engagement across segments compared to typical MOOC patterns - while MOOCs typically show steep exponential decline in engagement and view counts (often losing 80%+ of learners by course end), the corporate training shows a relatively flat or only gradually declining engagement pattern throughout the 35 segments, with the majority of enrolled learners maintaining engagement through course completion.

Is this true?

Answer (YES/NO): NO